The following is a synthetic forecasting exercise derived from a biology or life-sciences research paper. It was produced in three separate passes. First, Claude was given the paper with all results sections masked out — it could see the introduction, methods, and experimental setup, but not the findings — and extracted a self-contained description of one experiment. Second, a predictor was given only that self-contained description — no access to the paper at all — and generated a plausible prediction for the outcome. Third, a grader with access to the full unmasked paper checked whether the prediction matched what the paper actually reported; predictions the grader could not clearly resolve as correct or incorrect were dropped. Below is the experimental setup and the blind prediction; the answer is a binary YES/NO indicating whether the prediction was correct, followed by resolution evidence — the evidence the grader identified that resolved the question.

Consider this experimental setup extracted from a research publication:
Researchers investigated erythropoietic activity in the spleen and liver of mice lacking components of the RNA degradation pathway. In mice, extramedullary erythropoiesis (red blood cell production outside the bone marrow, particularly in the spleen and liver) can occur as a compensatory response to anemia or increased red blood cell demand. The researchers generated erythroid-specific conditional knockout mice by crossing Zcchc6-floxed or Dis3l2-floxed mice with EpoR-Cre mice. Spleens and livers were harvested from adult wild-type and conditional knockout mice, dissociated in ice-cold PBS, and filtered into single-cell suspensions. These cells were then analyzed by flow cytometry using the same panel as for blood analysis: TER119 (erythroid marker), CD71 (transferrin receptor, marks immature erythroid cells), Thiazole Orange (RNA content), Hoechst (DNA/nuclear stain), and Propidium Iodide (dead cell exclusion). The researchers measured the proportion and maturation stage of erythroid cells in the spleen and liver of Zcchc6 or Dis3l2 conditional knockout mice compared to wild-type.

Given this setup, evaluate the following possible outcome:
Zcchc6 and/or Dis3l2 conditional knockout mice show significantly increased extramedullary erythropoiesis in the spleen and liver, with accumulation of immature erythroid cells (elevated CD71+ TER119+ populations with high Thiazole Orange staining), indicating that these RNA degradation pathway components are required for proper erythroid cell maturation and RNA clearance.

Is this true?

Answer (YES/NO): NO